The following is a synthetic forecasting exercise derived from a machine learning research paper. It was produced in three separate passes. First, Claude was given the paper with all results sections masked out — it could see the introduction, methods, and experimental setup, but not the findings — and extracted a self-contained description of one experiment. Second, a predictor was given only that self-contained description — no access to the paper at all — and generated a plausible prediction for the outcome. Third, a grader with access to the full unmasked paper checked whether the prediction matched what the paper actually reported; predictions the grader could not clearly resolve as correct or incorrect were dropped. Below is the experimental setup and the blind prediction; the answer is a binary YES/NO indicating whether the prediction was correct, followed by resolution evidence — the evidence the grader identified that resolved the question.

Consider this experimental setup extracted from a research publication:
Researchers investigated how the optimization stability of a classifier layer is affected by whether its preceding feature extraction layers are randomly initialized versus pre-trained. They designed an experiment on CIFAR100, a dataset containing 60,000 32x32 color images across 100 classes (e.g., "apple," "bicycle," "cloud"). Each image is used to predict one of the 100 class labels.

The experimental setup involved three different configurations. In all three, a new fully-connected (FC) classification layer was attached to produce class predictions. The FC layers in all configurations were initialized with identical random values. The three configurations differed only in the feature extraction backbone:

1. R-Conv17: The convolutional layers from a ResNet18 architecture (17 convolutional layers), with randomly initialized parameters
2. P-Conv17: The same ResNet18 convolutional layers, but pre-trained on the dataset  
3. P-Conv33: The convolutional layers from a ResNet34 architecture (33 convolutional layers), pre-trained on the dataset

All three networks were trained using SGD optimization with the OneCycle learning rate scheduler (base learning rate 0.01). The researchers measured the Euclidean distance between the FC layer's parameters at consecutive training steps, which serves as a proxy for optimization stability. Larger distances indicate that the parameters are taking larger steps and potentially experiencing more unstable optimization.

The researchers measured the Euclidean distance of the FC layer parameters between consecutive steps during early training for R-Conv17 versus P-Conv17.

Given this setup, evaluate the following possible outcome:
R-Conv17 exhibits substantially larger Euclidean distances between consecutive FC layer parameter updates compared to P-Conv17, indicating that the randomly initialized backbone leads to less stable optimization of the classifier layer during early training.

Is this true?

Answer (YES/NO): YES